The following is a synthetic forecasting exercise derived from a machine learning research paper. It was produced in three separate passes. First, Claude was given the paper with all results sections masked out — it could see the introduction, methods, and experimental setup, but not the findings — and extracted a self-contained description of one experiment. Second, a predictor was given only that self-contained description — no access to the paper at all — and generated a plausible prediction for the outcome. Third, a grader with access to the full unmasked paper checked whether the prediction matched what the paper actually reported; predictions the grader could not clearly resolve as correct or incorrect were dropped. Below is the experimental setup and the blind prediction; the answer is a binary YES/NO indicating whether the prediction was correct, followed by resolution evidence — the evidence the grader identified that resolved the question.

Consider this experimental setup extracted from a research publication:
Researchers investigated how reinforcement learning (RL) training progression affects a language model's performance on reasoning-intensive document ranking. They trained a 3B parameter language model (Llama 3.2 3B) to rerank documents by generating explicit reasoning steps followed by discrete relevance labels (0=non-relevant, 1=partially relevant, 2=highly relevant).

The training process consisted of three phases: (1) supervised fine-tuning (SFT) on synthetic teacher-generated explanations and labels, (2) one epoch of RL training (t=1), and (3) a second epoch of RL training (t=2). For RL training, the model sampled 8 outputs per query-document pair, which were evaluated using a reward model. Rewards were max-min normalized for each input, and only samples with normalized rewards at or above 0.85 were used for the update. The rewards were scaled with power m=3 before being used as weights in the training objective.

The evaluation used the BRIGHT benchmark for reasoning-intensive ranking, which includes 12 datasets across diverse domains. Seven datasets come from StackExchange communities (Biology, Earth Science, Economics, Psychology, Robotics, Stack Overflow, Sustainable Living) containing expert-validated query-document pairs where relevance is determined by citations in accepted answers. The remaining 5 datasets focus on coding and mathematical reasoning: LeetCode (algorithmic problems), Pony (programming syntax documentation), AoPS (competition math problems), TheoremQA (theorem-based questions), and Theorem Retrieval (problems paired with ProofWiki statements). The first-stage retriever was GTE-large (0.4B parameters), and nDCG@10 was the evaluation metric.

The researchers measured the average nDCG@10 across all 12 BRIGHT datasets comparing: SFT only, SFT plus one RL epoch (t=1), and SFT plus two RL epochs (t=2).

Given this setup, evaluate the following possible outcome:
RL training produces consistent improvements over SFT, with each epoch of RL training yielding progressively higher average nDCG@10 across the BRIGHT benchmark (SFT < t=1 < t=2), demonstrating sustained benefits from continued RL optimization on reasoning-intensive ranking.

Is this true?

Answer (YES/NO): NO